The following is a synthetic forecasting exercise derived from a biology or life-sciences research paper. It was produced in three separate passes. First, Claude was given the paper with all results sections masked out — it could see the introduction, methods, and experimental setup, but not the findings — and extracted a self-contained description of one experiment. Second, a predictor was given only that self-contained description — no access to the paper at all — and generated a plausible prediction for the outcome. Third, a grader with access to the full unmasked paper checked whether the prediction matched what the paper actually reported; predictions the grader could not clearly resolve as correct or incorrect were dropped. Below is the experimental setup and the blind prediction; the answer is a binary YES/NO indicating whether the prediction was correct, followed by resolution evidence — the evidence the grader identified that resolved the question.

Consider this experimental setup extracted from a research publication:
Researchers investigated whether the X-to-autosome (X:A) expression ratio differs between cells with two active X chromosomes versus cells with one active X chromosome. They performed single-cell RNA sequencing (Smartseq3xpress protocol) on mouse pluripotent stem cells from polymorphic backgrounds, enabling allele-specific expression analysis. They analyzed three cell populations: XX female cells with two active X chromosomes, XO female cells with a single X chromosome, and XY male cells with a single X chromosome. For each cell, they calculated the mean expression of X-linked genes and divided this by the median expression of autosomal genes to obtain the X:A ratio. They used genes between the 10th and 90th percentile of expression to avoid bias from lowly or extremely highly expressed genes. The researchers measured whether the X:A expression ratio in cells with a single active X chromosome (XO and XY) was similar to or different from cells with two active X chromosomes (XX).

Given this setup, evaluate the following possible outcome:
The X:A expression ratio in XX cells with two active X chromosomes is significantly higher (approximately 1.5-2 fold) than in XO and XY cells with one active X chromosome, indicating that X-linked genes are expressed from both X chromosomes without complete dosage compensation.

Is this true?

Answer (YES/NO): NO